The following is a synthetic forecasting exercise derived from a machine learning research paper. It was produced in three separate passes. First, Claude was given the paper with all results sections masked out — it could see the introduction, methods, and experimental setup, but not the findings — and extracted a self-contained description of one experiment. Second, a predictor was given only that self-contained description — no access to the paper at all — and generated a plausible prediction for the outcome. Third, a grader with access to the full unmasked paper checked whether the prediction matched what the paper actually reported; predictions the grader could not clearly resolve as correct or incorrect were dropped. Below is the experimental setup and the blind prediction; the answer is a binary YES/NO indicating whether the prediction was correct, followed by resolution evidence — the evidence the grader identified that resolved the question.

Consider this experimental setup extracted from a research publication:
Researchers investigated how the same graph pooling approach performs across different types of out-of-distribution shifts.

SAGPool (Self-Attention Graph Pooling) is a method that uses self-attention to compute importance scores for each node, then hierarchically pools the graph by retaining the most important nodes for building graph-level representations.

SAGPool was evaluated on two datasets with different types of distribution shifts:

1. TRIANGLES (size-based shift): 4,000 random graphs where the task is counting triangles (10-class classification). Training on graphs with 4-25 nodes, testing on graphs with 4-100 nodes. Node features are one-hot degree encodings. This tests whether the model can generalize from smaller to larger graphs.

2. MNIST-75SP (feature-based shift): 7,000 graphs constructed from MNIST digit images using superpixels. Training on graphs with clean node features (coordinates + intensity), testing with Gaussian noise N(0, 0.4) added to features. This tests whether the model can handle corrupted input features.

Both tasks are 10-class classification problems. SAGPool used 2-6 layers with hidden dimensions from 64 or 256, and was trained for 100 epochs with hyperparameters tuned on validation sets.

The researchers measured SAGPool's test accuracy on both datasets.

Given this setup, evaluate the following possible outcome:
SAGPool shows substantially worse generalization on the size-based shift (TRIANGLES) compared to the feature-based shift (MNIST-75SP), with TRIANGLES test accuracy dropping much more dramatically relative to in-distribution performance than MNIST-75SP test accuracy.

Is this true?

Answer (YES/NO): NO